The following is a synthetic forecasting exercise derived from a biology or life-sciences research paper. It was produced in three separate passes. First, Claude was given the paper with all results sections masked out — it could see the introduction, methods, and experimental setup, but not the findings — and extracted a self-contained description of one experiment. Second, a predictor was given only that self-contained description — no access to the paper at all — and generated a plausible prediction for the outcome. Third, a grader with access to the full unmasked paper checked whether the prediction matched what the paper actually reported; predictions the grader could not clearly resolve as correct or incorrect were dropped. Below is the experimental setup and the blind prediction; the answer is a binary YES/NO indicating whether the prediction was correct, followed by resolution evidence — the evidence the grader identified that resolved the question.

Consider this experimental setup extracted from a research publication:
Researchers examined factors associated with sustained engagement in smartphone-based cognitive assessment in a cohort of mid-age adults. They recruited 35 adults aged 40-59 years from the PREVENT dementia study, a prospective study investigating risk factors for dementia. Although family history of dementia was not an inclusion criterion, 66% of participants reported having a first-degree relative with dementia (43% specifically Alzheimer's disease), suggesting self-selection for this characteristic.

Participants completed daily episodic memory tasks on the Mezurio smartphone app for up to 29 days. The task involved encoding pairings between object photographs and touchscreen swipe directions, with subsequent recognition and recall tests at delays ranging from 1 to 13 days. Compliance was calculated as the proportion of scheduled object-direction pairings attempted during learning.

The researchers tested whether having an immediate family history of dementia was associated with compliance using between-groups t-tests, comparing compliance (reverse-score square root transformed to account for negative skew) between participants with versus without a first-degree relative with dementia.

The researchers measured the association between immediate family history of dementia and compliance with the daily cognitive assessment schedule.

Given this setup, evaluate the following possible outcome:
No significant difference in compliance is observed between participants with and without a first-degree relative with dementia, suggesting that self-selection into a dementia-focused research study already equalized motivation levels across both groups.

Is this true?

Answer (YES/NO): NO